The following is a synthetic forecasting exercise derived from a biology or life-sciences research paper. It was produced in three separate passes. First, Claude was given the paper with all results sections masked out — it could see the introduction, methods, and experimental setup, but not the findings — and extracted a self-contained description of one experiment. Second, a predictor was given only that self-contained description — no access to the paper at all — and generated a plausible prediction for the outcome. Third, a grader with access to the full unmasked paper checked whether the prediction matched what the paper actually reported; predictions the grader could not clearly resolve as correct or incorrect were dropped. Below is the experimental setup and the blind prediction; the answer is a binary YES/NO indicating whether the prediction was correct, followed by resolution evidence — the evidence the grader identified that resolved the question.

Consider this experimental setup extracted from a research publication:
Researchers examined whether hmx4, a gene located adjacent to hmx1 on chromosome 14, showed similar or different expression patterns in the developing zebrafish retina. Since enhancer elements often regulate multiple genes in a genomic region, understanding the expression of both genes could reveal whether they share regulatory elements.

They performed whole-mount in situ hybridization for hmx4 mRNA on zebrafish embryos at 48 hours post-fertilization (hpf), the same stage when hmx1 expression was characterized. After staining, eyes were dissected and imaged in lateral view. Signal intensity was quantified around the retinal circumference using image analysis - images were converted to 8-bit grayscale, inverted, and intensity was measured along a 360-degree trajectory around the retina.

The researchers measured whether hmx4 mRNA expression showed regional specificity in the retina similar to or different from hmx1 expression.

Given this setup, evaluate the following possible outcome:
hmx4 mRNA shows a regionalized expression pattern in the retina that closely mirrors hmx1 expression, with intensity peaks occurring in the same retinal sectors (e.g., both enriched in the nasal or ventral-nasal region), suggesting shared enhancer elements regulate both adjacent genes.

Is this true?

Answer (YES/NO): YES